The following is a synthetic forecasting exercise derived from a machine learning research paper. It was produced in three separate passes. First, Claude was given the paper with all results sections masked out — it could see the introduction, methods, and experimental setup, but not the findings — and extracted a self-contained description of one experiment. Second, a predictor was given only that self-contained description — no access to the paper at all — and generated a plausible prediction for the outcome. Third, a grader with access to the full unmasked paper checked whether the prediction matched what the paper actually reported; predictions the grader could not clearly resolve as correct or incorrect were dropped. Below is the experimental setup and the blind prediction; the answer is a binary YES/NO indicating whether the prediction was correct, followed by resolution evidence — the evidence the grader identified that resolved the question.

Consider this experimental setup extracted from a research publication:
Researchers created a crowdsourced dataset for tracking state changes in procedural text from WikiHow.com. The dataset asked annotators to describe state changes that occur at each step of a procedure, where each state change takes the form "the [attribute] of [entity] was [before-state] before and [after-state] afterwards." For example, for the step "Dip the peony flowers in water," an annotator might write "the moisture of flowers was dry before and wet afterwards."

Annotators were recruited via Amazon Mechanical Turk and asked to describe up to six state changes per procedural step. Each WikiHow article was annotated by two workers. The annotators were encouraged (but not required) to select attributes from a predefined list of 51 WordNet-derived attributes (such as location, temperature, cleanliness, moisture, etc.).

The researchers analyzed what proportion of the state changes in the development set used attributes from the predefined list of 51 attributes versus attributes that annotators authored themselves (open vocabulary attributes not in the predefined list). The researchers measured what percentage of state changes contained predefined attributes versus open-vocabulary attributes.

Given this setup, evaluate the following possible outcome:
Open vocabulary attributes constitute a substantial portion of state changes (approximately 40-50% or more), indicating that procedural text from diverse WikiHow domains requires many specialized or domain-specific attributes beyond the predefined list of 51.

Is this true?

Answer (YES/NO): NO